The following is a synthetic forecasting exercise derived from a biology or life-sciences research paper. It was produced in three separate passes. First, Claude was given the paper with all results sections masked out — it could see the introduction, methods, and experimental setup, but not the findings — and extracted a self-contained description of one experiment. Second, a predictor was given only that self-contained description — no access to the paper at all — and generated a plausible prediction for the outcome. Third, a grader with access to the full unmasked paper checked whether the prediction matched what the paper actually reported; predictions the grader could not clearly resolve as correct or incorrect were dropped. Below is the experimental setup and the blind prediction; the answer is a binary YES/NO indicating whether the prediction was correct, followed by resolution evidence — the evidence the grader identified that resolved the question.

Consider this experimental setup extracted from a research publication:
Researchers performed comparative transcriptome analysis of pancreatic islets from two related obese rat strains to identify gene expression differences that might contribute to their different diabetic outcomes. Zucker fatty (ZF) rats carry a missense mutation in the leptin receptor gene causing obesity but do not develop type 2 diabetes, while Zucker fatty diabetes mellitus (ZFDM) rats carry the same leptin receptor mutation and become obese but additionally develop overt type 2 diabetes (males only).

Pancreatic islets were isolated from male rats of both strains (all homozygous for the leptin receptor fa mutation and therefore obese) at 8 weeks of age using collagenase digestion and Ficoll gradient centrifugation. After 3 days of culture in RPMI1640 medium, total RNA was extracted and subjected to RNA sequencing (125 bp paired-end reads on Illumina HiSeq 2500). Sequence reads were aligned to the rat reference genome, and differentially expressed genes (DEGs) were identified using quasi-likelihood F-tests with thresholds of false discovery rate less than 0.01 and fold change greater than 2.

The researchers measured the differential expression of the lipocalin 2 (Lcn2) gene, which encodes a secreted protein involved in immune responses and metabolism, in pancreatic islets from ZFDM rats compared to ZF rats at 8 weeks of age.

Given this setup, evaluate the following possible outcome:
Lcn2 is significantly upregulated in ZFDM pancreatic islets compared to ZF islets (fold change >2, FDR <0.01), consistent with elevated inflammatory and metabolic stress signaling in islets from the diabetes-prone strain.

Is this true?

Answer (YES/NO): NO